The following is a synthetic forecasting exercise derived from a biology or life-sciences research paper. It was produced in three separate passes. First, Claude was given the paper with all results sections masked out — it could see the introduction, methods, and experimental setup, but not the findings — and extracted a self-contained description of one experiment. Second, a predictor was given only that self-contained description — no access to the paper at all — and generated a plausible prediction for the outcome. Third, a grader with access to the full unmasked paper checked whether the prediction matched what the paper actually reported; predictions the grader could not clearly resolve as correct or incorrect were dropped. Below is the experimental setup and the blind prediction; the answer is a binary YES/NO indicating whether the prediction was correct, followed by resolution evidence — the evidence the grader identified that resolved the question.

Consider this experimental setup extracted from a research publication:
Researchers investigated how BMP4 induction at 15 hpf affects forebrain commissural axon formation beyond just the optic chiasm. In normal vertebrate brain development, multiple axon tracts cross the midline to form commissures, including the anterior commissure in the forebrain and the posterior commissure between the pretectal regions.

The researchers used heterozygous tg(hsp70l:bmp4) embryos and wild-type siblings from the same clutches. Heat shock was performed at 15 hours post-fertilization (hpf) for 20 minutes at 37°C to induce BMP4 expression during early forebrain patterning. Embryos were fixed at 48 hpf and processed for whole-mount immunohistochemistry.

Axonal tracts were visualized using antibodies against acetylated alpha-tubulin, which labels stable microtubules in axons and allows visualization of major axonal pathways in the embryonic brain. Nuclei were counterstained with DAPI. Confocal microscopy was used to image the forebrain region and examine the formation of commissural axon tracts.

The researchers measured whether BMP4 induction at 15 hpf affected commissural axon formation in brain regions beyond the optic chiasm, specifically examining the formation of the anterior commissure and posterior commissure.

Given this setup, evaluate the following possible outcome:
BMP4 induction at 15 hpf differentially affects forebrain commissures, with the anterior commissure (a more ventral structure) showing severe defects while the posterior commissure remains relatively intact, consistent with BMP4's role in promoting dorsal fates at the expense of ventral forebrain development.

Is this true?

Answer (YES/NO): NO